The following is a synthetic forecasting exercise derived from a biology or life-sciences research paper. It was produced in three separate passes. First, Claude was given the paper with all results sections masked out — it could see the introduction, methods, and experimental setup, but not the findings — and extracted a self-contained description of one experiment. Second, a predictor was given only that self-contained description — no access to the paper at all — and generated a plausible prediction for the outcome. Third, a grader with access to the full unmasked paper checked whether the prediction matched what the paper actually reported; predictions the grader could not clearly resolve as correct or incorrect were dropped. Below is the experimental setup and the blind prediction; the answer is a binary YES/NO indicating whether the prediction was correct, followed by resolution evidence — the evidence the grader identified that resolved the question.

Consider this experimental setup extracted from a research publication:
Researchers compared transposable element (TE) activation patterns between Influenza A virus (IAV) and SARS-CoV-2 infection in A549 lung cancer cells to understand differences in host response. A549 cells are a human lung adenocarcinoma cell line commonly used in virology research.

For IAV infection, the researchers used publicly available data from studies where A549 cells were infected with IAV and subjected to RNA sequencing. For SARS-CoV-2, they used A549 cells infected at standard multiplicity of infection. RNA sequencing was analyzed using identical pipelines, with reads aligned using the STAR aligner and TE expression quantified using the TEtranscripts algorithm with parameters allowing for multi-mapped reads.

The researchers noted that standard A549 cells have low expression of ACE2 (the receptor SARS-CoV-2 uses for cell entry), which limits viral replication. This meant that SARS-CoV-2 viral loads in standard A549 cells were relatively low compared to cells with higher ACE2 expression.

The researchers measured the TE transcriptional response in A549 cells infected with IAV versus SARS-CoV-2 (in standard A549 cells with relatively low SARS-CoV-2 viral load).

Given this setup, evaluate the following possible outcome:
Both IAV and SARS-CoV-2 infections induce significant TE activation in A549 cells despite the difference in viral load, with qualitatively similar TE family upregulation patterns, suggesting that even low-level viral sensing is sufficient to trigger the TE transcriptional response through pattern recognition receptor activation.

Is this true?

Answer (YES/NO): NO